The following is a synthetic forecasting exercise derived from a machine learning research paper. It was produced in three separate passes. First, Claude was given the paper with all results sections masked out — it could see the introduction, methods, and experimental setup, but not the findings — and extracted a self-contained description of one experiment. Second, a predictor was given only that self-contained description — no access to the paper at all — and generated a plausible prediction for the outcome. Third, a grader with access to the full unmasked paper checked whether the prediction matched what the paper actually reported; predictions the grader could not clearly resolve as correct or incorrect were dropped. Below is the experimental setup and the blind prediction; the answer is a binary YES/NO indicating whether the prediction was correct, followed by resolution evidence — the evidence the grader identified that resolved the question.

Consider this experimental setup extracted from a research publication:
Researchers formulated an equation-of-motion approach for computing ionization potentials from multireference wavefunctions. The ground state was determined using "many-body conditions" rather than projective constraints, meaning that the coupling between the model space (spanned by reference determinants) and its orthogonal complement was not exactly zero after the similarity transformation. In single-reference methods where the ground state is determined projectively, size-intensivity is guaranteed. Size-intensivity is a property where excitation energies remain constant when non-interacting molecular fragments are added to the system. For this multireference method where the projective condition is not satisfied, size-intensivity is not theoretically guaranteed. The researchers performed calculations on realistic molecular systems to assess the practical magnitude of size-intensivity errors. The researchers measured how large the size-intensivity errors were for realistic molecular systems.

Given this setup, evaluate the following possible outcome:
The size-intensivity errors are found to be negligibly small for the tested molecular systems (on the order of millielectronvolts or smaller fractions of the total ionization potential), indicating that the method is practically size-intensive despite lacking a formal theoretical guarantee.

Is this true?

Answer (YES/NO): NO